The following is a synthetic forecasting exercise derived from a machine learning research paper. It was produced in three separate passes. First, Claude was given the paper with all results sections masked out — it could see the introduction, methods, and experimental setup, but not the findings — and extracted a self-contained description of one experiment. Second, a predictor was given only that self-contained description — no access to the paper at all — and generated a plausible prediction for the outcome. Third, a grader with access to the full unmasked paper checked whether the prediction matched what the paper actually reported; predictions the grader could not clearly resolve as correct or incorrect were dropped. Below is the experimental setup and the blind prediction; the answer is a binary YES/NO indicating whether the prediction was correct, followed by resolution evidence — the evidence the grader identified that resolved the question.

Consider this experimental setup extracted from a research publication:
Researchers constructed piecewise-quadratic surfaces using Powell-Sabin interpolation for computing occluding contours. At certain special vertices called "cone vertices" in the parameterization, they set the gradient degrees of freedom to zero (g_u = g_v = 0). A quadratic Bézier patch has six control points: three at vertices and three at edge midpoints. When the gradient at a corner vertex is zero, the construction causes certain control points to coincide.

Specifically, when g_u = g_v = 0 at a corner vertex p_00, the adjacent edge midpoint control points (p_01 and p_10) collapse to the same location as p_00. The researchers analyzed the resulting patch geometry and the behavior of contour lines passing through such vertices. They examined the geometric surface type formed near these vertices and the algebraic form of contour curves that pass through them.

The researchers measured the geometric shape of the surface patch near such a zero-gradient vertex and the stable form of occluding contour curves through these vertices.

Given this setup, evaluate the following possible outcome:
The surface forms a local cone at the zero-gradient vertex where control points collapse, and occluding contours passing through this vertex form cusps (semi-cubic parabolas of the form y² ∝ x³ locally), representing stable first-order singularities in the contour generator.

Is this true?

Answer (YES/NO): NO